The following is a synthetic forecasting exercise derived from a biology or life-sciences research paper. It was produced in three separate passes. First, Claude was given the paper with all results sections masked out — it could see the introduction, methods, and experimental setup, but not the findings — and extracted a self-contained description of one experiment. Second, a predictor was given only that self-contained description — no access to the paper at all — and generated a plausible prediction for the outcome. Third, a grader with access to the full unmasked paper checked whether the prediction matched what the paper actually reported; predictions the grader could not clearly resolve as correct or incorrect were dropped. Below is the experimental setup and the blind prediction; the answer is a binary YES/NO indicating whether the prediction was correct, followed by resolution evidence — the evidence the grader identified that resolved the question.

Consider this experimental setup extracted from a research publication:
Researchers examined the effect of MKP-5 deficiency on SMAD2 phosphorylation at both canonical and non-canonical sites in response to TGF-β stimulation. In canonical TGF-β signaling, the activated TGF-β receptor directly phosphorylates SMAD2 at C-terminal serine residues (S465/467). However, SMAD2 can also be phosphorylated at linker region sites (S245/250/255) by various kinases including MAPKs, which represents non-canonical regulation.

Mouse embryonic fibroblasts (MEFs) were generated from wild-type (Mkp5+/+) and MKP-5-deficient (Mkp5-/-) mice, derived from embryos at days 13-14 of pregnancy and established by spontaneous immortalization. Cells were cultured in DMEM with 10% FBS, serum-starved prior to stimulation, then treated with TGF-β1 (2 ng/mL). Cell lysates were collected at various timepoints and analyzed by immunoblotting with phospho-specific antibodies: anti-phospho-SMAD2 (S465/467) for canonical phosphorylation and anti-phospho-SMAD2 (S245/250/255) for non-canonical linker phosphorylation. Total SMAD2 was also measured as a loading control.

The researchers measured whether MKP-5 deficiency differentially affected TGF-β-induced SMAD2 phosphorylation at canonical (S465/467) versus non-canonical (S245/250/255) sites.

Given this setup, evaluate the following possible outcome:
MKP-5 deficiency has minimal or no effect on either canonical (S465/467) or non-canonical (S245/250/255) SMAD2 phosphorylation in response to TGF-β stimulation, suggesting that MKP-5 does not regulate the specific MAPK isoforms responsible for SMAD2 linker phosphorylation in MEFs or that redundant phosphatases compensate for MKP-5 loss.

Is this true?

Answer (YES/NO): NO